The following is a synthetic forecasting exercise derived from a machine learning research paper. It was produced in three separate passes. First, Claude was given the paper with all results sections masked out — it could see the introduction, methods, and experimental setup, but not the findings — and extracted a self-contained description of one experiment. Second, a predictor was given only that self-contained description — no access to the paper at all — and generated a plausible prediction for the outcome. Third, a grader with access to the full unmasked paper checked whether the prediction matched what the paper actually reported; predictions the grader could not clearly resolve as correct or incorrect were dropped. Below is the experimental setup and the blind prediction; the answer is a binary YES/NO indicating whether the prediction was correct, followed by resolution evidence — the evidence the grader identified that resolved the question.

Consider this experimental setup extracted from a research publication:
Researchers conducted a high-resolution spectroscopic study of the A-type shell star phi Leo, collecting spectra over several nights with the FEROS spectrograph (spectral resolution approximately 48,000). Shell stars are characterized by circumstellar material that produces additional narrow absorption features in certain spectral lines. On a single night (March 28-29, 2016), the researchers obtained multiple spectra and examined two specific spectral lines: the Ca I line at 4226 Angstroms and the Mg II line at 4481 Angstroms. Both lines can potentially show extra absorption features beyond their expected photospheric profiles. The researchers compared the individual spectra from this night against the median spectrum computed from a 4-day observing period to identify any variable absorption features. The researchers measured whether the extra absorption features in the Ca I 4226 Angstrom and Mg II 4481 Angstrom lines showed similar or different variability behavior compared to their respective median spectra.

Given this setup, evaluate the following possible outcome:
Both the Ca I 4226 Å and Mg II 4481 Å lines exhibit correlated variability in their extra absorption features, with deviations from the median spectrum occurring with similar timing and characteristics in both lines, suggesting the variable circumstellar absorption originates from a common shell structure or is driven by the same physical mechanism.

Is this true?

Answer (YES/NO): NO